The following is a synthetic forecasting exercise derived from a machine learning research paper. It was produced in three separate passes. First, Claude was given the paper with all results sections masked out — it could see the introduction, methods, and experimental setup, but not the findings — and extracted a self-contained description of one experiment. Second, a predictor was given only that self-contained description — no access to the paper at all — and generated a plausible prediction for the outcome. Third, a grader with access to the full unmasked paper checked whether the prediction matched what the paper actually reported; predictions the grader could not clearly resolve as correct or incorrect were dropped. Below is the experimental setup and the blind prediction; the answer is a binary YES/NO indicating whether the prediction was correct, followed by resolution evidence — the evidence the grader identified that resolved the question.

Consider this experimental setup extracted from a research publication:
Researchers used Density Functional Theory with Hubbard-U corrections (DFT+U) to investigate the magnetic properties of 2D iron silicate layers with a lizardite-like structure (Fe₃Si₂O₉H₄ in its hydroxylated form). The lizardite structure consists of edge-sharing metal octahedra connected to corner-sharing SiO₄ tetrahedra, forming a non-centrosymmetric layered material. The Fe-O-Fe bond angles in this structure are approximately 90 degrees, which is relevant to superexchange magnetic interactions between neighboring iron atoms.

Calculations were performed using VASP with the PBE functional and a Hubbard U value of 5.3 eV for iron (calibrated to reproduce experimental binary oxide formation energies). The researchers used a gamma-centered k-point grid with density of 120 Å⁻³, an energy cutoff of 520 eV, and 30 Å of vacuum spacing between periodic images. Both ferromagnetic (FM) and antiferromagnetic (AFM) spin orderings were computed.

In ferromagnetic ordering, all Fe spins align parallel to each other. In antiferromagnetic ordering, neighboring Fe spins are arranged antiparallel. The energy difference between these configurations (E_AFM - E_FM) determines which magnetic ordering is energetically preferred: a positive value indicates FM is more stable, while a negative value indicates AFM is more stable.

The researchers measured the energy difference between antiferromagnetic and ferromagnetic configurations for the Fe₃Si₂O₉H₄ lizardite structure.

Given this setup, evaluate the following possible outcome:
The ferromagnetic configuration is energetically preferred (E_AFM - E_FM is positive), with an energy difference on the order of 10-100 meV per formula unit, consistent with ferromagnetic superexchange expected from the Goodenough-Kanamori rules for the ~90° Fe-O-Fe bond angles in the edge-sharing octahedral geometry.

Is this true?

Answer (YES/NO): NO